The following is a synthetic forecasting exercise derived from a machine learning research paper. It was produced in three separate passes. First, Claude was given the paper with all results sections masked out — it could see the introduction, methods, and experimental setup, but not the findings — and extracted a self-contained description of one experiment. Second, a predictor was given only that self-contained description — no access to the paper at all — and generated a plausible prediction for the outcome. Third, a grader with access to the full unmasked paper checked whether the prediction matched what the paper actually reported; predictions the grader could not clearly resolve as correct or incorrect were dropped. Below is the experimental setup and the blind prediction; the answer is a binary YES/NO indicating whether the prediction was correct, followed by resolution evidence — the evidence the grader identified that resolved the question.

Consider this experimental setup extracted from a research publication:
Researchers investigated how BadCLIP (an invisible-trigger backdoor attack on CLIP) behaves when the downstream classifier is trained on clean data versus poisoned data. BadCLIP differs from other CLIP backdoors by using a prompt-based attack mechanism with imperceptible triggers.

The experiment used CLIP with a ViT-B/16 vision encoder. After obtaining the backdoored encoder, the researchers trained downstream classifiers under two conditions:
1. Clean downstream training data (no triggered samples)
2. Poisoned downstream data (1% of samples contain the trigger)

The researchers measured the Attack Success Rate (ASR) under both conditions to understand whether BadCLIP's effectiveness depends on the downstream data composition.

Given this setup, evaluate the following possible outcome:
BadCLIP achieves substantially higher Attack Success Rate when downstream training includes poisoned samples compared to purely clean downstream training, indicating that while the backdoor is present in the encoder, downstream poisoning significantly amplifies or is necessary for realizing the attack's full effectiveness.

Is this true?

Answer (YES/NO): YES